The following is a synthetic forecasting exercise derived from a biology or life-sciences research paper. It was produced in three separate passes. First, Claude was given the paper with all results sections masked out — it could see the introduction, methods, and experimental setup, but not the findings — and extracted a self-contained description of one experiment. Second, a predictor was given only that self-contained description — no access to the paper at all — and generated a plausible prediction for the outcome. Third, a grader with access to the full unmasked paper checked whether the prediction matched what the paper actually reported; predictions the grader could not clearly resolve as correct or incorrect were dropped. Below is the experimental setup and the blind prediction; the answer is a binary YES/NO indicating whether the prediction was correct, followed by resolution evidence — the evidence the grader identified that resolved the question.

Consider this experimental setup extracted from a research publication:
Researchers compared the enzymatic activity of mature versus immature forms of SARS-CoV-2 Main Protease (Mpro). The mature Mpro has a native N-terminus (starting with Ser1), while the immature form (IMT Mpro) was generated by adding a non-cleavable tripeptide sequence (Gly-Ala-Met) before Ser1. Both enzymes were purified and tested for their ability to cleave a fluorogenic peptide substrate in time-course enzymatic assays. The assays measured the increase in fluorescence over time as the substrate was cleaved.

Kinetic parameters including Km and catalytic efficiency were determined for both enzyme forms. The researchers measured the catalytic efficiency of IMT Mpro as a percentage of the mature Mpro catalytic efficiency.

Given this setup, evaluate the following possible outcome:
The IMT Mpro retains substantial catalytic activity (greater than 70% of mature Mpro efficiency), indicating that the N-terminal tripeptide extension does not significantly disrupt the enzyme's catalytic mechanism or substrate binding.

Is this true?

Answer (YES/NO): NO